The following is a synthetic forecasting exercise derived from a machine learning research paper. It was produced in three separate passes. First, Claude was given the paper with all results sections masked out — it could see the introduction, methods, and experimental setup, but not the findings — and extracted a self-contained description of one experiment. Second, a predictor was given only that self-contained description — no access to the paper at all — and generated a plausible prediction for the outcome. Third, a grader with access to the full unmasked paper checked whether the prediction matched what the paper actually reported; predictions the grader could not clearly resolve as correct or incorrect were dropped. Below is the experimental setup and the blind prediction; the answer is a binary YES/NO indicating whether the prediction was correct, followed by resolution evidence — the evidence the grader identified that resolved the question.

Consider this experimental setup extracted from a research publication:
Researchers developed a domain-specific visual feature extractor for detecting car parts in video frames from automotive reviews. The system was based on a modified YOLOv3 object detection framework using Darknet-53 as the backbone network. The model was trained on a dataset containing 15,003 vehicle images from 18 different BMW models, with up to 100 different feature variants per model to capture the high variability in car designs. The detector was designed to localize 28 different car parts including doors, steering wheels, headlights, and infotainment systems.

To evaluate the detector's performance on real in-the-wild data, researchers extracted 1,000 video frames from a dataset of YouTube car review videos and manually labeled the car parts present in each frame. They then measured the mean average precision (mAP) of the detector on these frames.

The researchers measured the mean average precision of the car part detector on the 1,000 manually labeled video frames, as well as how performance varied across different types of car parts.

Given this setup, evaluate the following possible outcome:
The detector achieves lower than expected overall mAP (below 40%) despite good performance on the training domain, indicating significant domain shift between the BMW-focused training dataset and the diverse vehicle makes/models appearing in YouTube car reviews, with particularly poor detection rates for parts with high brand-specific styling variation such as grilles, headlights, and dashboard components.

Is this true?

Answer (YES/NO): NO